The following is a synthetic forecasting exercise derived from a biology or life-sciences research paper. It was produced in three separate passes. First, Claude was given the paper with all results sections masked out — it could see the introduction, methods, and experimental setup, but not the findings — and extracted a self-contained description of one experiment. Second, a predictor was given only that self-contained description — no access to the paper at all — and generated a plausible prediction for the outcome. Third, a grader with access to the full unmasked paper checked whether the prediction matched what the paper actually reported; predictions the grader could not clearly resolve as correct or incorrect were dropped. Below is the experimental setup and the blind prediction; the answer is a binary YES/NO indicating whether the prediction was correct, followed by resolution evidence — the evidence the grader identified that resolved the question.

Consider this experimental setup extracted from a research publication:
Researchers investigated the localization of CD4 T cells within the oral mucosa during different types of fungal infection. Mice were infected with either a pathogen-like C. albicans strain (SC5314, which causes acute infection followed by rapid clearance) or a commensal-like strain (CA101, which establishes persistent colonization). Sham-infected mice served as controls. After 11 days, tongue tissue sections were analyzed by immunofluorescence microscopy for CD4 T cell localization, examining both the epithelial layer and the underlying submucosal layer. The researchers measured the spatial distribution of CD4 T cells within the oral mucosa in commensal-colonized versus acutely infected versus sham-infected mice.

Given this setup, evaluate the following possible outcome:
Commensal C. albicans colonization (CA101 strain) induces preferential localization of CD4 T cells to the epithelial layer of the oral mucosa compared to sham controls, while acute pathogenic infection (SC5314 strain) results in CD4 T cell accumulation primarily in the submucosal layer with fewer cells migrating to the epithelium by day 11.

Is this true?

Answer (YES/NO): NO